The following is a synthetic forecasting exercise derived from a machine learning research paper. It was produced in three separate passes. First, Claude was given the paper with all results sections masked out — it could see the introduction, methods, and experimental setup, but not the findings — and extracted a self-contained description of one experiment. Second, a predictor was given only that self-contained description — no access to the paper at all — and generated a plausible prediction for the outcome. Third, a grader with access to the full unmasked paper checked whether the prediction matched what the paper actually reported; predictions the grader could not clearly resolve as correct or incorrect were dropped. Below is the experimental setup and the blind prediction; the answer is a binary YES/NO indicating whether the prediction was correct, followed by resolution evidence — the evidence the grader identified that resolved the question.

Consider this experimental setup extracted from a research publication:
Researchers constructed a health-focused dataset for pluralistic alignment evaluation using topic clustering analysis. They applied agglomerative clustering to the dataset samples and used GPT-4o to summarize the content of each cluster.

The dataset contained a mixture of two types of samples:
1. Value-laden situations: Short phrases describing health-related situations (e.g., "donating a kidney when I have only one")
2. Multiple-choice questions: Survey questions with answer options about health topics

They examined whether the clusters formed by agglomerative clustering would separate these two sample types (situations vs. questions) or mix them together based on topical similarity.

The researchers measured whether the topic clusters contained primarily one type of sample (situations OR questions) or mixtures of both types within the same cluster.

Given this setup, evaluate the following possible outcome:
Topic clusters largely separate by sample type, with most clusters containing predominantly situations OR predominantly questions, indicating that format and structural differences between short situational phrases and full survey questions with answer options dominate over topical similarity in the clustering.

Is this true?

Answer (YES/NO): NO